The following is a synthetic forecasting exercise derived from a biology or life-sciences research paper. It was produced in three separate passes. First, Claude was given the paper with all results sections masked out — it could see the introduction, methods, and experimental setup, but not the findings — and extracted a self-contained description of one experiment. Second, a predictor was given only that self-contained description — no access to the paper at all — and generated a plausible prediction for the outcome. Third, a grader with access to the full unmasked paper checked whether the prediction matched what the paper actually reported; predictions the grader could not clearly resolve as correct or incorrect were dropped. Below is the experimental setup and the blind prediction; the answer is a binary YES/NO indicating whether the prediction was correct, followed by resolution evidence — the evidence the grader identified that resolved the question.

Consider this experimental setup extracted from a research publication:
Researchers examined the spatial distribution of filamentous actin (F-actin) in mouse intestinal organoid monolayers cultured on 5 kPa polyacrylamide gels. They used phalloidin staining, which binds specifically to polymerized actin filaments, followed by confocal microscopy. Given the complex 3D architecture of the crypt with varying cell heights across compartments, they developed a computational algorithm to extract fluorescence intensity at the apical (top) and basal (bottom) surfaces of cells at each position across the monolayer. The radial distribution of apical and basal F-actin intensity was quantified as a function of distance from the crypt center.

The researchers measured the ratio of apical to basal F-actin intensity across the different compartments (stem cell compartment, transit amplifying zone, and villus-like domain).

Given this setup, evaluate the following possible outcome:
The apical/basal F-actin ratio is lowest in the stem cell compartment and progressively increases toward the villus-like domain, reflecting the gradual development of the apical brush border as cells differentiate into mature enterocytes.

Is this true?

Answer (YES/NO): NO